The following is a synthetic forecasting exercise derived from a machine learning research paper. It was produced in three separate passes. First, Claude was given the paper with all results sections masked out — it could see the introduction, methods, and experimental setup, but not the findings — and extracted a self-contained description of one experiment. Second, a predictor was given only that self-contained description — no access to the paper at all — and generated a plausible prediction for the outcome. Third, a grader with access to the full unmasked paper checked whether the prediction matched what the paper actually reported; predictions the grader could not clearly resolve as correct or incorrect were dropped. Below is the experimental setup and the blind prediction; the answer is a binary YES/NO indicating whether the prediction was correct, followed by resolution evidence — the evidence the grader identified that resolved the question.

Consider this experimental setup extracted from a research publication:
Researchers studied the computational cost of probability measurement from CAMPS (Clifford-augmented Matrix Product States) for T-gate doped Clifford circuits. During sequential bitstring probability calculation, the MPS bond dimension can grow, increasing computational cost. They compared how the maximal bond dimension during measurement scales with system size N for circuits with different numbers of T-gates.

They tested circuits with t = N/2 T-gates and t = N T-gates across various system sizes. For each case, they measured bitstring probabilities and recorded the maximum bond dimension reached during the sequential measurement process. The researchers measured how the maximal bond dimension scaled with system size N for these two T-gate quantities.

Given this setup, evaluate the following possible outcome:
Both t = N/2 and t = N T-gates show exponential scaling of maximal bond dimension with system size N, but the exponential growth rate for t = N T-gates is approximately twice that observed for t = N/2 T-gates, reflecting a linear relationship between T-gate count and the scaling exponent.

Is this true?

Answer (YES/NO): YES